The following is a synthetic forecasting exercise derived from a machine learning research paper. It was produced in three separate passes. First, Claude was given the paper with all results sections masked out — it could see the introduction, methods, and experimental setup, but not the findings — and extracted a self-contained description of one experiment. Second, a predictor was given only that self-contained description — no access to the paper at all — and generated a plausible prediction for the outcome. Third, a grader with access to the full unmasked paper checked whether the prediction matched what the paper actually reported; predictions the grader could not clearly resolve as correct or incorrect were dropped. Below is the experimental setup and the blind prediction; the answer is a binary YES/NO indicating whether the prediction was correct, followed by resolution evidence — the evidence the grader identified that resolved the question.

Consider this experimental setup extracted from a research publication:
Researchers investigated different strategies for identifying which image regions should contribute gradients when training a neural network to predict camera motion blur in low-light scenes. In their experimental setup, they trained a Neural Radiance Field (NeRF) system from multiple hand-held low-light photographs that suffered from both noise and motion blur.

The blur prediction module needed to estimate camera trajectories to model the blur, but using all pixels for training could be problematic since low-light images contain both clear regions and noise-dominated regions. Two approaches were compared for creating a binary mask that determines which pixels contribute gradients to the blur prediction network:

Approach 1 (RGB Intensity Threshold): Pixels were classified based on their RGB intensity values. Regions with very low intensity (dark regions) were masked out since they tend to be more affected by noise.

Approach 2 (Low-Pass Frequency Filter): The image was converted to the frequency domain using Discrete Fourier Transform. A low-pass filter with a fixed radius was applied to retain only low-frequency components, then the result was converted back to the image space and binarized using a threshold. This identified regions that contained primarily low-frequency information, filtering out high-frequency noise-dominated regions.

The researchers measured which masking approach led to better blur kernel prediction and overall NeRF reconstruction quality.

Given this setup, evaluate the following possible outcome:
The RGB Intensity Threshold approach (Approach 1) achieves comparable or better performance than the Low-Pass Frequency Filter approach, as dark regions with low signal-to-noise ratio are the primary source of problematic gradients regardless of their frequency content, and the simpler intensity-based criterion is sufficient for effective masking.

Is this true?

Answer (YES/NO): NO